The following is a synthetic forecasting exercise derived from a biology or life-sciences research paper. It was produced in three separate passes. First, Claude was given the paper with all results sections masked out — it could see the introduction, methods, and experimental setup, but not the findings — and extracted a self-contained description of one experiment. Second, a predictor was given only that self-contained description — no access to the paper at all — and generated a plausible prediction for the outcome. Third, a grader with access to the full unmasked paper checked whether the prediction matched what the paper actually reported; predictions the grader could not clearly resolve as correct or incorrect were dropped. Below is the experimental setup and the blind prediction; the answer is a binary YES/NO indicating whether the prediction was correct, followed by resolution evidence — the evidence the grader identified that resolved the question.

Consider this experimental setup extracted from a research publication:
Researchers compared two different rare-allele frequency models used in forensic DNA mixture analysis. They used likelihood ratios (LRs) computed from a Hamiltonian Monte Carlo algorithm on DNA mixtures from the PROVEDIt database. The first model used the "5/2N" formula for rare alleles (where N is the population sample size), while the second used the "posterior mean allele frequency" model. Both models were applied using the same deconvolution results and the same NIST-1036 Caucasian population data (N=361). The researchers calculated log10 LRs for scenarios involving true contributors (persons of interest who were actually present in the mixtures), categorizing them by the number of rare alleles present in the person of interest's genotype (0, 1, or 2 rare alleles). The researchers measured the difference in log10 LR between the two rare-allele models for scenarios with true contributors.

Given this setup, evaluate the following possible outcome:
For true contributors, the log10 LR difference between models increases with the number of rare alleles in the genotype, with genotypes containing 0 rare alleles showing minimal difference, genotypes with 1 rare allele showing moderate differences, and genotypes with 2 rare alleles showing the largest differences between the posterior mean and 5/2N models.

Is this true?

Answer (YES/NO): YES